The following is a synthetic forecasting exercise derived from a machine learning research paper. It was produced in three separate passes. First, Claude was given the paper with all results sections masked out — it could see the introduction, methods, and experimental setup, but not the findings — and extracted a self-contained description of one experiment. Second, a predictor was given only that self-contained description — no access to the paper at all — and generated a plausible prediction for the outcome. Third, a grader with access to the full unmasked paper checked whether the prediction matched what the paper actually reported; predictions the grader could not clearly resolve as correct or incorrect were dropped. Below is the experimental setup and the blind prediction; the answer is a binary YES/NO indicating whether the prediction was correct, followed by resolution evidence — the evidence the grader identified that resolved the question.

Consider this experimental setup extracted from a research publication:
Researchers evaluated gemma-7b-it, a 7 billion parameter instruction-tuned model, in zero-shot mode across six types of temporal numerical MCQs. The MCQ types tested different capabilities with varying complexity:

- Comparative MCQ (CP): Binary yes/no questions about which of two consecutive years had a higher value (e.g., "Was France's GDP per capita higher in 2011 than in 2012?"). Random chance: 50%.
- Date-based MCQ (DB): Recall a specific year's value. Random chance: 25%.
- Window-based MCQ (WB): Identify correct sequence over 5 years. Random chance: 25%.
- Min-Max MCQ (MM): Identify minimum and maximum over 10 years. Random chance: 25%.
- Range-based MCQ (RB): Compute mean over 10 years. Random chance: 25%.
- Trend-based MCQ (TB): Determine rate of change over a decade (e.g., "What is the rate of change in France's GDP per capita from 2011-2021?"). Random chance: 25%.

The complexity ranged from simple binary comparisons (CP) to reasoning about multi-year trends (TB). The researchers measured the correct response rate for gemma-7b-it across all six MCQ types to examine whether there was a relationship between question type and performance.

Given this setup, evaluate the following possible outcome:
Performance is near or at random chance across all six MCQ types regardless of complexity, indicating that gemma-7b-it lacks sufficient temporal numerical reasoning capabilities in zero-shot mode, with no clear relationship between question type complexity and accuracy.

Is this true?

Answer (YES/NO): NO